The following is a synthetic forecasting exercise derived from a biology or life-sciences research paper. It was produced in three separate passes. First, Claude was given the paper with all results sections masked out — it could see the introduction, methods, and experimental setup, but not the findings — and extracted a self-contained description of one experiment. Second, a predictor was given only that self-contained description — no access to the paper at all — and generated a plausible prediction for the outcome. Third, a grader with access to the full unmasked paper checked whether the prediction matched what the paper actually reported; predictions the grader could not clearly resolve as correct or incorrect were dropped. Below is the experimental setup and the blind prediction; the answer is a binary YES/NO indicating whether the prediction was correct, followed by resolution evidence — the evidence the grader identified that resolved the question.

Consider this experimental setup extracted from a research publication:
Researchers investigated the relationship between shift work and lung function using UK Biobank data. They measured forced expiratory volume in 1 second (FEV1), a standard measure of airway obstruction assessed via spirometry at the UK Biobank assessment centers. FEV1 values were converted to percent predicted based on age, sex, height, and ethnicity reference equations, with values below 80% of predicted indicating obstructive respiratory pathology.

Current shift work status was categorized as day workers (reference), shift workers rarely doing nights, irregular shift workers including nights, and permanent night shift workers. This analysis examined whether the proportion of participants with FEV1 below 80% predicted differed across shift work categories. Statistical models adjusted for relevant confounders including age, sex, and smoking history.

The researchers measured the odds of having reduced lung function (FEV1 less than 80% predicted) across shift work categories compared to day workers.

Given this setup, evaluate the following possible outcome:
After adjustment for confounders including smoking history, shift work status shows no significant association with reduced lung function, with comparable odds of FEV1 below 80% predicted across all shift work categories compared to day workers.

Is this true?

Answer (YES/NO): NO